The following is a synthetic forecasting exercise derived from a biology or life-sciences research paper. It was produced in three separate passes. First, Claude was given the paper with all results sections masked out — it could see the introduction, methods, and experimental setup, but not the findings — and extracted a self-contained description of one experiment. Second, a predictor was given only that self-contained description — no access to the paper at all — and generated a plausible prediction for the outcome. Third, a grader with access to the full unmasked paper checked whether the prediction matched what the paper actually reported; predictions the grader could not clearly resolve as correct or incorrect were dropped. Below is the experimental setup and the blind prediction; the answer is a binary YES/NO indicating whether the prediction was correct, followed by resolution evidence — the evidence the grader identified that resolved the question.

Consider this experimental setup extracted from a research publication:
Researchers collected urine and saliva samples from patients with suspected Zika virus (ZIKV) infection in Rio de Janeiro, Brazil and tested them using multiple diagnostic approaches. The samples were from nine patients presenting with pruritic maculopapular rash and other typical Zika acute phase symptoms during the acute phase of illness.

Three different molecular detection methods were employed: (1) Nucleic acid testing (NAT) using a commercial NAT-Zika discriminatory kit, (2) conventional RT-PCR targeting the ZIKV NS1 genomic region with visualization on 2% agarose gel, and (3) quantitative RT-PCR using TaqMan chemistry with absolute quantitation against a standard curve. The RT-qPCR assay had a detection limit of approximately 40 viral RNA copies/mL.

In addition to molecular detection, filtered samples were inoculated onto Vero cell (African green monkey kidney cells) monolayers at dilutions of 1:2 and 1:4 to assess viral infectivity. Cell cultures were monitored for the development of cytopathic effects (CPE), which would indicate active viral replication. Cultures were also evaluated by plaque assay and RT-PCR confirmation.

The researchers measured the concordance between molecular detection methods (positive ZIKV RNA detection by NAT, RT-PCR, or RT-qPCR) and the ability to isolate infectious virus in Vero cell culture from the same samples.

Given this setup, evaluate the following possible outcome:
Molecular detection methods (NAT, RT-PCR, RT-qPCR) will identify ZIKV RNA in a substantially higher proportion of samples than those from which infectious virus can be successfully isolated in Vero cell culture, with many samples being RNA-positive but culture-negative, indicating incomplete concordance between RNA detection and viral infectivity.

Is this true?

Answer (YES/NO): YES